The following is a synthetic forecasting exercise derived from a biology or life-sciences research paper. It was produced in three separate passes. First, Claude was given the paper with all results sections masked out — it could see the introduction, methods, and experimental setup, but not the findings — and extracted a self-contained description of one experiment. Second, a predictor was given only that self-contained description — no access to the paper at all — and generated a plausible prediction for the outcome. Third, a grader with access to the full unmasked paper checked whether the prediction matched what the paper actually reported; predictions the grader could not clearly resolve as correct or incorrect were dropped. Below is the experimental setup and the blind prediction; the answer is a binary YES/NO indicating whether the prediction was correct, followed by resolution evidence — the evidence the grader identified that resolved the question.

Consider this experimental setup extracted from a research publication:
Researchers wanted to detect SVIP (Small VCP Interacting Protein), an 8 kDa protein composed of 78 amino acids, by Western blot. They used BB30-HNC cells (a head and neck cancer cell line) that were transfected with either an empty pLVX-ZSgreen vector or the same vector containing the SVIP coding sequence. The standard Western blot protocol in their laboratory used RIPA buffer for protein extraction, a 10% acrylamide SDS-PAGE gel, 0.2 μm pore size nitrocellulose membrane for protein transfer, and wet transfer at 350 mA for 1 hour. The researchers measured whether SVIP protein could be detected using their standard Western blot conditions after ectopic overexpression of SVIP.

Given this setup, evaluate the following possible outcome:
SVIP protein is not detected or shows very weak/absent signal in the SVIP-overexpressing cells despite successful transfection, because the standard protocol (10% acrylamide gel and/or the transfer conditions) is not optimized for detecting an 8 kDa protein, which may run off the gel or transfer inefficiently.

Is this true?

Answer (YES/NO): YES